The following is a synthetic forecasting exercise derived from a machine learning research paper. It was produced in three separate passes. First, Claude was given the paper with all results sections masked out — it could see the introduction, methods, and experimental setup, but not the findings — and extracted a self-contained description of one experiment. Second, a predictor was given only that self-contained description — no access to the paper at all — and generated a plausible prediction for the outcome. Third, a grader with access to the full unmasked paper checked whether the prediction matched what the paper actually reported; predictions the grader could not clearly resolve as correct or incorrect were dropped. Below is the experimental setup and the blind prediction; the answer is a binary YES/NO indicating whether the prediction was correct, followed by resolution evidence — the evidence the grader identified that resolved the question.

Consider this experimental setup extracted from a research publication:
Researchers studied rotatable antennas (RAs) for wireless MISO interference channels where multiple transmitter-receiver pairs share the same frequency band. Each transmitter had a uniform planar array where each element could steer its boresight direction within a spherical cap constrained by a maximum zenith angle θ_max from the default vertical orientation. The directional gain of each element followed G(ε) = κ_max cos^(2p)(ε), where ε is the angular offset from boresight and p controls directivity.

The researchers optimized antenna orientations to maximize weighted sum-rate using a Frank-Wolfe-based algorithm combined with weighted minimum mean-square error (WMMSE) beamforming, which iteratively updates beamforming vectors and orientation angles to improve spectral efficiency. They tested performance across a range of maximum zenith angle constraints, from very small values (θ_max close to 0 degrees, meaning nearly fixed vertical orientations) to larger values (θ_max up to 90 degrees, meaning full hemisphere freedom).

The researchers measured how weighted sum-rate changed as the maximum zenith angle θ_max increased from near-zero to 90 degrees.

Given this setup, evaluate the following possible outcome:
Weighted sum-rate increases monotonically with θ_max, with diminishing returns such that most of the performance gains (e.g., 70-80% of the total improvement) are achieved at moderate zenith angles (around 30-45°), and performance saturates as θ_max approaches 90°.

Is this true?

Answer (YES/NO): NO